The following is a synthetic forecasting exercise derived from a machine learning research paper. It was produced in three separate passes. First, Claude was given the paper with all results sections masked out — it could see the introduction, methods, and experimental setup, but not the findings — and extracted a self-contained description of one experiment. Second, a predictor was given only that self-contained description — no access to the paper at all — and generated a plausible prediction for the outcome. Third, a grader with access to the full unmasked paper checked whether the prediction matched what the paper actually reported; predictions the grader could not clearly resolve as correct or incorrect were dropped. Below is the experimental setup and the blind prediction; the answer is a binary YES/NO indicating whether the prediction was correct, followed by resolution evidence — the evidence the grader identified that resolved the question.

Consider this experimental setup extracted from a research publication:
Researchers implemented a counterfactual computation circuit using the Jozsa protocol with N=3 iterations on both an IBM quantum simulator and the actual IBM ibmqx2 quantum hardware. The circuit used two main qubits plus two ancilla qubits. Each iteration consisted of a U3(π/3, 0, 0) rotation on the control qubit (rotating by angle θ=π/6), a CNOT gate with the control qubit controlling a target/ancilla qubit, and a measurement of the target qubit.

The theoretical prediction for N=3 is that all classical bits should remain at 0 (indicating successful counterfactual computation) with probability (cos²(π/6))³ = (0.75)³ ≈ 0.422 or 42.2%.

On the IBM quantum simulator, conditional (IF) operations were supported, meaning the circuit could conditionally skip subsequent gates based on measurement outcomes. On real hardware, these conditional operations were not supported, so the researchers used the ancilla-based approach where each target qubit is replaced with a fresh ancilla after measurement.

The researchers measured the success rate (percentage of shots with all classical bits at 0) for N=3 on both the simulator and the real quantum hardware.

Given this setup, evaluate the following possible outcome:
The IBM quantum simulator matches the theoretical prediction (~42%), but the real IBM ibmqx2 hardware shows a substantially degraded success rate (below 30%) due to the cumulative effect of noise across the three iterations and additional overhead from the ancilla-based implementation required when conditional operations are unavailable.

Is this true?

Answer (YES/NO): NO